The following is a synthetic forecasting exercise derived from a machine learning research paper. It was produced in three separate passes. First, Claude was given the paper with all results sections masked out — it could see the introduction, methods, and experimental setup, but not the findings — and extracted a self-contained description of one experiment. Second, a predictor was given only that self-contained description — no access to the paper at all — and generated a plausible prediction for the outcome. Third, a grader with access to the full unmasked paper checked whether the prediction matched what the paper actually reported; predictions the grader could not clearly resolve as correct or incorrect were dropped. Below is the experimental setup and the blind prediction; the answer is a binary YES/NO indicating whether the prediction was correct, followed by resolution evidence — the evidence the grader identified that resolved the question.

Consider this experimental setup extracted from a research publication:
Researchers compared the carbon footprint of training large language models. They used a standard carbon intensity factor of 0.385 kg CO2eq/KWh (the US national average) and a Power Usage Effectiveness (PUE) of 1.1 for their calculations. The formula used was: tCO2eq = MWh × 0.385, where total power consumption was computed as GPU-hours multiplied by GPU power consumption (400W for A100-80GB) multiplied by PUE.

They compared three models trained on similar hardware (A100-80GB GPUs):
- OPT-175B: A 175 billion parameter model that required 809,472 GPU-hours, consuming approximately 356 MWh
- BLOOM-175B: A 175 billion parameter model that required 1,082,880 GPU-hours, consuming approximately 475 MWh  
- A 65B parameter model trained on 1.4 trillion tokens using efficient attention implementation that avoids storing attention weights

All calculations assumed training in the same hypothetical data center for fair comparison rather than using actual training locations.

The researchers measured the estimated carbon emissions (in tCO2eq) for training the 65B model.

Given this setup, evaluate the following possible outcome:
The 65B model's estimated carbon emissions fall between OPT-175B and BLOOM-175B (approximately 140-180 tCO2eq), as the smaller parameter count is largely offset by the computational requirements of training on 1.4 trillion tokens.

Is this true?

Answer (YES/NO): YES